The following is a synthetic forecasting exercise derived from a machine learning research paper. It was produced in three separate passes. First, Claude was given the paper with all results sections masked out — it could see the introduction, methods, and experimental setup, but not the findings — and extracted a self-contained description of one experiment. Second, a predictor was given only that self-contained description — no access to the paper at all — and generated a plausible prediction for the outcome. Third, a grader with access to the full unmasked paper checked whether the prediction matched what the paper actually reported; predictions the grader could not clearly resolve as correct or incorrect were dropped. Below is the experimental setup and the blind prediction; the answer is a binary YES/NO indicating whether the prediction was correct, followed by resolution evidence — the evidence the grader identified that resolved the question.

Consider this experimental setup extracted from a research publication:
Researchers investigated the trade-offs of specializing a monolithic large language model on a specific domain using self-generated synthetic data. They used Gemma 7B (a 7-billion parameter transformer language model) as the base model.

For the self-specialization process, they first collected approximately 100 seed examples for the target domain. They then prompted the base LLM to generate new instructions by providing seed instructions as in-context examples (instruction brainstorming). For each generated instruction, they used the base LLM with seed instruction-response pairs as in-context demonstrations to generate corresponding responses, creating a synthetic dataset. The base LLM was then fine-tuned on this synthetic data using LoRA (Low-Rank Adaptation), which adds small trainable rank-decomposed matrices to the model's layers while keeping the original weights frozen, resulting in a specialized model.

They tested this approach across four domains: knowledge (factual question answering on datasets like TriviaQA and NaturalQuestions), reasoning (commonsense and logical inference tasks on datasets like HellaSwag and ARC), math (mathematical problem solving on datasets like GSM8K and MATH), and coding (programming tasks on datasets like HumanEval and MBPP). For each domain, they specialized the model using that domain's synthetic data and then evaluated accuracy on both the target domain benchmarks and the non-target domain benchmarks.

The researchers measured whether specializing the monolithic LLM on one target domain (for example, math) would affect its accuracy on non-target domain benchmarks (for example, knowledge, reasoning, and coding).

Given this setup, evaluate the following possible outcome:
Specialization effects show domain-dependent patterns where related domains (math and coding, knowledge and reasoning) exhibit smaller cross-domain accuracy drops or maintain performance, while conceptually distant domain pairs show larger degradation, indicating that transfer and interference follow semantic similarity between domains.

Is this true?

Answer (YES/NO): NO